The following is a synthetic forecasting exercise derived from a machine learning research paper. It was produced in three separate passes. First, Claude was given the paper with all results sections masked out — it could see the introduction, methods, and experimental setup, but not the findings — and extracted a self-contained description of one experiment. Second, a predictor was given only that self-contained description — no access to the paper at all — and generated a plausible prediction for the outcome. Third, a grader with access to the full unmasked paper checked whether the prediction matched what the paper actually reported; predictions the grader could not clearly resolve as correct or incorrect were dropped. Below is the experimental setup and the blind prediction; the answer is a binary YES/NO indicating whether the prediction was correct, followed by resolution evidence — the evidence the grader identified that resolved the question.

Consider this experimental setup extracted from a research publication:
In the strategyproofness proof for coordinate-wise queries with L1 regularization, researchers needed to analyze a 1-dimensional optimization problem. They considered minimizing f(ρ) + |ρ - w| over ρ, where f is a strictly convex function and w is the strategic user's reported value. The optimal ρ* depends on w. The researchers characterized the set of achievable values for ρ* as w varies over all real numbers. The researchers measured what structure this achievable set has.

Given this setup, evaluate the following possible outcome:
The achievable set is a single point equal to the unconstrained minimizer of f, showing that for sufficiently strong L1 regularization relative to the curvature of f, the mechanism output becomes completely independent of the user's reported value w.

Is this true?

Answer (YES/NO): NO